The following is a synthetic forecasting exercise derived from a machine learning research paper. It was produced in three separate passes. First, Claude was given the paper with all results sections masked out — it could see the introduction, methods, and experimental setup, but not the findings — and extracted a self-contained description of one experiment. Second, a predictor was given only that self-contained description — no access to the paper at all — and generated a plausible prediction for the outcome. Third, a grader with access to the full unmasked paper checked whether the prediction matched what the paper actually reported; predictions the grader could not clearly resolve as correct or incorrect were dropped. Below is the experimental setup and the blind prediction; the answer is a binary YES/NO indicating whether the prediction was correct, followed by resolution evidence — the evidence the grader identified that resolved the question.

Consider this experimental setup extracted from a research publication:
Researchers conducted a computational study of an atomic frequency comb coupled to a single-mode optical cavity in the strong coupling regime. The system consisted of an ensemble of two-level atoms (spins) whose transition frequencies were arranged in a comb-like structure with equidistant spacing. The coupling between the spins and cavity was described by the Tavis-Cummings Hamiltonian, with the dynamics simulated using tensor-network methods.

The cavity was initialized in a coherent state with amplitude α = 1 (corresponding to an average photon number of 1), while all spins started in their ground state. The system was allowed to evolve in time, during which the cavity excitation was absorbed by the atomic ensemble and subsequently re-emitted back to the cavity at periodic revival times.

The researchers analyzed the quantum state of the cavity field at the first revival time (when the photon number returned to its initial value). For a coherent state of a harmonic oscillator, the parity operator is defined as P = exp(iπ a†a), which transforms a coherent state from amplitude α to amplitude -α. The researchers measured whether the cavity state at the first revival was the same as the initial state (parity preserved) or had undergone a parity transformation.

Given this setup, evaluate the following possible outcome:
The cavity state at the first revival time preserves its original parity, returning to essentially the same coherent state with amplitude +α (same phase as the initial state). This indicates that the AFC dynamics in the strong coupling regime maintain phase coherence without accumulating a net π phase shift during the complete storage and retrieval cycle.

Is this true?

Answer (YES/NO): NO